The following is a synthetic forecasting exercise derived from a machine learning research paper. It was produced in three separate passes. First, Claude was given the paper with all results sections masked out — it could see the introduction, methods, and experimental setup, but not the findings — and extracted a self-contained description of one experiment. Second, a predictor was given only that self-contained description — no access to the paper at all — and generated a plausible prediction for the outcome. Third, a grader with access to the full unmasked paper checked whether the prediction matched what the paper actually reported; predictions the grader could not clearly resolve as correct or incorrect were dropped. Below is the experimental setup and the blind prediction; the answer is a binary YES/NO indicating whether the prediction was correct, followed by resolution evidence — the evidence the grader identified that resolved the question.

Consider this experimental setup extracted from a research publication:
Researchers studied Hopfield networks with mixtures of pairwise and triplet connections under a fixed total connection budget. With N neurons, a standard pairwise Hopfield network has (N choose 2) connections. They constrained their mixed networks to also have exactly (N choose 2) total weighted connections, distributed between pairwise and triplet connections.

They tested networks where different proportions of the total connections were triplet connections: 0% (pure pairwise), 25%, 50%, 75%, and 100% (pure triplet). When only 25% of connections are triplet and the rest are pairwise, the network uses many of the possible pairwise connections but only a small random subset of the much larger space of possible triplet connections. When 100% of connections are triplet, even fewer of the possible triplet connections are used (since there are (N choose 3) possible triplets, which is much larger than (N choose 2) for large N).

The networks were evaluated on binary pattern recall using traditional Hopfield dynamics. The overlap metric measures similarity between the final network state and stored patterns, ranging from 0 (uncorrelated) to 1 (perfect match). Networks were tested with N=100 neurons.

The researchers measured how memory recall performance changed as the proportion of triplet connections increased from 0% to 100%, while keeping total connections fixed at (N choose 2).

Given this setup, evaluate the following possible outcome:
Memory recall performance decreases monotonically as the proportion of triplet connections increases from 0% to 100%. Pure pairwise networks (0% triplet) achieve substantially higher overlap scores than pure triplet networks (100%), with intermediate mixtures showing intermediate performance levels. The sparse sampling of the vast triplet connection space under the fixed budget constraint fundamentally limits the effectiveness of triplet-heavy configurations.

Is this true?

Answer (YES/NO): NO